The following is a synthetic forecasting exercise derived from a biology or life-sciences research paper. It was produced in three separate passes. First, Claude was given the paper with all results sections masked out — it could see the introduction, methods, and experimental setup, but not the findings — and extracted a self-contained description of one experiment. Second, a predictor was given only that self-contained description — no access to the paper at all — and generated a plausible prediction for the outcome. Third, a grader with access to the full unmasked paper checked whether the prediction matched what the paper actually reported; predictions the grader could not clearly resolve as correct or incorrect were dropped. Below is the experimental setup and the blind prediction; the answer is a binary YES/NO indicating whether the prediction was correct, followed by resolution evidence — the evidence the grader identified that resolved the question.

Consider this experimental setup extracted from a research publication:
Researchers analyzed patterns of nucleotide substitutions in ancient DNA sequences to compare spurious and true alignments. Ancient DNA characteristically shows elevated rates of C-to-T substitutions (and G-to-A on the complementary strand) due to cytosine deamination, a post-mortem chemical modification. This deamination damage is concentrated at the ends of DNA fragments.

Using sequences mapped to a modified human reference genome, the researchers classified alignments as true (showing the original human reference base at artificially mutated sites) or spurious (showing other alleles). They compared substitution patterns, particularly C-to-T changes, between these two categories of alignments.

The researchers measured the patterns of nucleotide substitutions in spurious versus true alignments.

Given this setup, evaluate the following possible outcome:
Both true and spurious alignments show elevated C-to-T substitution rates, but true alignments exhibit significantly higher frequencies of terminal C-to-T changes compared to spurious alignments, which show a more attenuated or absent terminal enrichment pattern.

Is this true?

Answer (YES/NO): NO